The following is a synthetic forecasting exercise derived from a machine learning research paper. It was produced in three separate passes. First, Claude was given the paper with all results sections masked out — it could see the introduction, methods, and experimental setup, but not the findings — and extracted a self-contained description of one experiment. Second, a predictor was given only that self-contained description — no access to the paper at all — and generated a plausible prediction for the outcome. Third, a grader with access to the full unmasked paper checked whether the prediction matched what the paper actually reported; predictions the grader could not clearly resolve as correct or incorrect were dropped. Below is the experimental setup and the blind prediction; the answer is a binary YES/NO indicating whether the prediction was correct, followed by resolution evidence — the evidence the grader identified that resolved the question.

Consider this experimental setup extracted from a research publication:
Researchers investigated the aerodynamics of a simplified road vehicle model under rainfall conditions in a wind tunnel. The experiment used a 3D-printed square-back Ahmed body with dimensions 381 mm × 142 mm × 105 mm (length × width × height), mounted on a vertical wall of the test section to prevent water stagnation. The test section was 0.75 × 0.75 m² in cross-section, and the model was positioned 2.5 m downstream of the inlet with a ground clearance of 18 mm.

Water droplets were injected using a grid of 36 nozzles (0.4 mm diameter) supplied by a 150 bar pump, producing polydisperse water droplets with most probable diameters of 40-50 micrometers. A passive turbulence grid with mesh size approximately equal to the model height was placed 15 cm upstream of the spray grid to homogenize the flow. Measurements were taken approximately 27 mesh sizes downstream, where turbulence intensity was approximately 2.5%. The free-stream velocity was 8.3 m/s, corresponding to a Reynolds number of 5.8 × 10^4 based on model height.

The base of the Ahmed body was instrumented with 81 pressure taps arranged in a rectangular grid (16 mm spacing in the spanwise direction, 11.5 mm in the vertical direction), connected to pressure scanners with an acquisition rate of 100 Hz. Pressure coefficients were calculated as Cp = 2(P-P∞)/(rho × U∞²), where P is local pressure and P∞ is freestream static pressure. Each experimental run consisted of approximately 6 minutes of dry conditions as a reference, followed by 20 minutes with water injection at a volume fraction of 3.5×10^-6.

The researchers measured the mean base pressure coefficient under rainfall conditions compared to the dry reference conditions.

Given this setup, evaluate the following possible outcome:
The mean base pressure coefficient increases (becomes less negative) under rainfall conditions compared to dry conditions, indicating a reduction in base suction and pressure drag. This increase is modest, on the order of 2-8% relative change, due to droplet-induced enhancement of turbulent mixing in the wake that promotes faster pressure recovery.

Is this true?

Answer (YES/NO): NO